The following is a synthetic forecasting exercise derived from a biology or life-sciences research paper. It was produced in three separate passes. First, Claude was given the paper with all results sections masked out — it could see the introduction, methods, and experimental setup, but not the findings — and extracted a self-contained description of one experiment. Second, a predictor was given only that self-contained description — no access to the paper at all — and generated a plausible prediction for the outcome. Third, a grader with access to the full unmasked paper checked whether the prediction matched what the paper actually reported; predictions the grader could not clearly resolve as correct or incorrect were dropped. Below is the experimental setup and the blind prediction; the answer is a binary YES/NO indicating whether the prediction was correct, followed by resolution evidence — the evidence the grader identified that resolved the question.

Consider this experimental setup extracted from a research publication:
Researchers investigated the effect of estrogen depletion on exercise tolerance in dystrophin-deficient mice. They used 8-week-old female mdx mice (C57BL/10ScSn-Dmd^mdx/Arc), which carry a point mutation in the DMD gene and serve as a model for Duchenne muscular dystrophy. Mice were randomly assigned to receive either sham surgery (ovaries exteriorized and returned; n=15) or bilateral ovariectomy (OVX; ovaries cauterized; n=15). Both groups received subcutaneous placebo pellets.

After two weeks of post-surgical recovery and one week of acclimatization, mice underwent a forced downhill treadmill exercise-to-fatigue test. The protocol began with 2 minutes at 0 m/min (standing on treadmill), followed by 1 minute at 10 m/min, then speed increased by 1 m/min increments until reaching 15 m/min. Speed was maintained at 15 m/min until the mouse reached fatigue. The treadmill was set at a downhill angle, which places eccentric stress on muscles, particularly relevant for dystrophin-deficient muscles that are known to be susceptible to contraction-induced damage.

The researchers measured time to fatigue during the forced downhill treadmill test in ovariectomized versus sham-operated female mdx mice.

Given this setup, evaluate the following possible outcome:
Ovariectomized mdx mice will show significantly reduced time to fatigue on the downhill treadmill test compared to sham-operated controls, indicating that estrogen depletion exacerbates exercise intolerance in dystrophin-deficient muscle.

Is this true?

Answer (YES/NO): YES